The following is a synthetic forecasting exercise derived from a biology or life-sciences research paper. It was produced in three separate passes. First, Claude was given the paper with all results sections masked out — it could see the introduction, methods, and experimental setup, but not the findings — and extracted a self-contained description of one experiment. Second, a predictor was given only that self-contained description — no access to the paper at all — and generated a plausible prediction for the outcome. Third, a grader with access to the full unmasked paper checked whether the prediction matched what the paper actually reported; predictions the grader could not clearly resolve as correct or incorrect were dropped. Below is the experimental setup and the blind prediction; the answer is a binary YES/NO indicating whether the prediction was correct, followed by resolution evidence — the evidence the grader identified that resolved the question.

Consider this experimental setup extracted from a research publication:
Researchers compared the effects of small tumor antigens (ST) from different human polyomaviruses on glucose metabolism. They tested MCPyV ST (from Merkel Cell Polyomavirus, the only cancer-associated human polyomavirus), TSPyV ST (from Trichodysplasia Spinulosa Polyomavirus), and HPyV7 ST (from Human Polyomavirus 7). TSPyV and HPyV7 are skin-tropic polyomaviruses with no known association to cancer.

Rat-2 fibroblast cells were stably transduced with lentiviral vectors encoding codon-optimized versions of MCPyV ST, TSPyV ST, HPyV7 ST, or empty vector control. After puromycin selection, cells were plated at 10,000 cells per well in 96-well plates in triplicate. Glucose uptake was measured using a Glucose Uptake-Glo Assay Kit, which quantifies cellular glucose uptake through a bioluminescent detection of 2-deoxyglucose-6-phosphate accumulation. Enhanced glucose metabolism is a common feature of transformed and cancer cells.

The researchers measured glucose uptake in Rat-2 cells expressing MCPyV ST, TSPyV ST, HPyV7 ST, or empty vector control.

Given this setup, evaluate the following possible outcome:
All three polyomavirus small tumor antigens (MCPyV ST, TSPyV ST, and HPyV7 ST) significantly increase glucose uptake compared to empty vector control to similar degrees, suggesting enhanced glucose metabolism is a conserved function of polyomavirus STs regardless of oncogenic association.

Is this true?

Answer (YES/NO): NO